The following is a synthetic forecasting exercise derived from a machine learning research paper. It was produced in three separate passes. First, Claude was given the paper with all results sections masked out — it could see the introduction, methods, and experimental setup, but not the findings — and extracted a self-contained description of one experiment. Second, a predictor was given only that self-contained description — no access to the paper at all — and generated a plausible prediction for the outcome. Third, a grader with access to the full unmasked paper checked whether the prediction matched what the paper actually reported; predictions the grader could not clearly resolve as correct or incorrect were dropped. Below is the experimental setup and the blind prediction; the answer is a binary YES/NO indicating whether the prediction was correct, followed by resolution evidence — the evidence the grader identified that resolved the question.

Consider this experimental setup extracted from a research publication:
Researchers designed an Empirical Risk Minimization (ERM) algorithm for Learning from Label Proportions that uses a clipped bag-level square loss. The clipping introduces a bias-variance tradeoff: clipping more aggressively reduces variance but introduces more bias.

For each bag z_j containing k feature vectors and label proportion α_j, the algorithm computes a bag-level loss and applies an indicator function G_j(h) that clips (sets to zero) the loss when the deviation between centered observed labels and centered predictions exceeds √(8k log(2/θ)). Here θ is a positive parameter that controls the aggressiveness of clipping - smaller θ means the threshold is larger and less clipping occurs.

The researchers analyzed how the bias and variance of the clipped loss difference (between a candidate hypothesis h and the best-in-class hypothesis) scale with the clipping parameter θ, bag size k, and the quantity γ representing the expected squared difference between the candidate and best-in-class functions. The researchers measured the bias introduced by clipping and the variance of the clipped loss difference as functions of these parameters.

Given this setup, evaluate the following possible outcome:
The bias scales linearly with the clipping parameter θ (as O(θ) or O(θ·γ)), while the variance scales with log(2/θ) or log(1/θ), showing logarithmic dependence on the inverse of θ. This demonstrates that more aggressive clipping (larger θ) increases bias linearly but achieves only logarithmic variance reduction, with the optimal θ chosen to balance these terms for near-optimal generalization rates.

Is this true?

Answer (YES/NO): NO